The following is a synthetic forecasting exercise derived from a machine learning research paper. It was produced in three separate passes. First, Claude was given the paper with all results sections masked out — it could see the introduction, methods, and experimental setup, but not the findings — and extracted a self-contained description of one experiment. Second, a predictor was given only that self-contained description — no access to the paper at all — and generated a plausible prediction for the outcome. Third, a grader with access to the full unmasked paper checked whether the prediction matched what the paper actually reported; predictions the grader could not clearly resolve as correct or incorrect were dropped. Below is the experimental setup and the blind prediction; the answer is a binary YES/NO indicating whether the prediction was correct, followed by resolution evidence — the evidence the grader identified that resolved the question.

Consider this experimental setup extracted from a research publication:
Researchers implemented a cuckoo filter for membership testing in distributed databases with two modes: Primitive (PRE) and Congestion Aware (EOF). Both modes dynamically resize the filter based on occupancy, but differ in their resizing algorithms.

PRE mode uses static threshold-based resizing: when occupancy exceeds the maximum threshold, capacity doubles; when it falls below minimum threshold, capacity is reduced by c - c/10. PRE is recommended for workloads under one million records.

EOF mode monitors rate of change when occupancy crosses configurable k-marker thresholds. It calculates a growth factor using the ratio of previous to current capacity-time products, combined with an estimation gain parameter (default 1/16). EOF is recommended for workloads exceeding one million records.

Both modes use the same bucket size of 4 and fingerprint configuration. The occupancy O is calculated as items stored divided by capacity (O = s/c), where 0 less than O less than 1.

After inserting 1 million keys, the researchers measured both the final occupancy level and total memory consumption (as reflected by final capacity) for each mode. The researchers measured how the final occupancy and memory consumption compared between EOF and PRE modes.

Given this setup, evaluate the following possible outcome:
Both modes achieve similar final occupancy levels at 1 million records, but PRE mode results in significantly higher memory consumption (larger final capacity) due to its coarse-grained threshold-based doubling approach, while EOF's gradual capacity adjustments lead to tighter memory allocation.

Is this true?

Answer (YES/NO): NO